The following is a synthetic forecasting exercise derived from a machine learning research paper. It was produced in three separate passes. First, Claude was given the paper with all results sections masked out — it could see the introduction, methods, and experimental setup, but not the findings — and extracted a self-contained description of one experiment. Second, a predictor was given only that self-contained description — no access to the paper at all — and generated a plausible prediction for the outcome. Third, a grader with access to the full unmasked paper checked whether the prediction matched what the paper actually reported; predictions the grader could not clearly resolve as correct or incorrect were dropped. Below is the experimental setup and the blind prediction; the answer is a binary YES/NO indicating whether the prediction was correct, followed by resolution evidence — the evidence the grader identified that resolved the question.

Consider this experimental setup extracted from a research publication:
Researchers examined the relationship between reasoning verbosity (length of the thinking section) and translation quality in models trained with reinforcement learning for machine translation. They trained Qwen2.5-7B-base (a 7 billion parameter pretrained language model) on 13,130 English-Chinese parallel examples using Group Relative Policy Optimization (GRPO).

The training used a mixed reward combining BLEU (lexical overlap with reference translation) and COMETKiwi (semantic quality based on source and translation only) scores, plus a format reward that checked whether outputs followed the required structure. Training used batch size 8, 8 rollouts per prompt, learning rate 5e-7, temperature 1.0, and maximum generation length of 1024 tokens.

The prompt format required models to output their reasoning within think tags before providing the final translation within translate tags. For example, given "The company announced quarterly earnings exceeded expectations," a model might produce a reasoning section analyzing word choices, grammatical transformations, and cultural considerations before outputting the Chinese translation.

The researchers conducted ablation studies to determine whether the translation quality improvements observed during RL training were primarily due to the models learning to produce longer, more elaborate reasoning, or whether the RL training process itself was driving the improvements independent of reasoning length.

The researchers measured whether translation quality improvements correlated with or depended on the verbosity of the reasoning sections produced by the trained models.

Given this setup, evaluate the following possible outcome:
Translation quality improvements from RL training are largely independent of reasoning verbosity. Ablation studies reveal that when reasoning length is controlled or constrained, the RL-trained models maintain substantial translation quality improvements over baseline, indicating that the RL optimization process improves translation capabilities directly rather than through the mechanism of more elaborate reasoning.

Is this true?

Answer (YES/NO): YES